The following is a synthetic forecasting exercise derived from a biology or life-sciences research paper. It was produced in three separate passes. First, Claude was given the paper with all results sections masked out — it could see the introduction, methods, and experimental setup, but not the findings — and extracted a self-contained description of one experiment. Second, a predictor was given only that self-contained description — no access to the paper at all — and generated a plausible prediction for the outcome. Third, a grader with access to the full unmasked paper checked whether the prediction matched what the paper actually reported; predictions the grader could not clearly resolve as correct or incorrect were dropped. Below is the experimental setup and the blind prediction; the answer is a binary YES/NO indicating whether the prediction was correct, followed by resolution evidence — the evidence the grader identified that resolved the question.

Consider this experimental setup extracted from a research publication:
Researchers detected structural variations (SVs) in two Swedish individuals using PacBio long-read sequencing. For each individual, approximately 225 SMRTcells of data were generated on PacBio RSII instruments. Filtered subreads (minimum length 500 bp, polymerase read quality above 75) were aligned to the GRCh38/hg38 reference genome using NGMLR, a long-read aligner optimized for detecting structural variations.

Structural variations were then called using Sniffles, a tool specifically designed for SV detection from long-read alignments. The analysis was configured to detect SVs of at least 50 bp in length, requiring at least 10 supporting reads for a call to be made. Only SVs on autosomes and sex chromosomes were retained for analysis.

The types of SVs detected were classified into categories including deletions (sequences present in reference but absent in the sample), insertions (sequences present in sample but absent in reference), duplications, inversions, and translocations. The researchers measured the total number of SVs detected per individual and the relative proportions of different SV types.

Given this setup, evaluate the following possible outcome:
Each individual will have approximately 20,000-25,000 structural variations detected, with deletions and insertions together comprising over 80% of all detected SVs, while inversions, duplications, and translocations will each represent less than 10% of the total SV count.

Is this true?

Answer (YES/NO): NO